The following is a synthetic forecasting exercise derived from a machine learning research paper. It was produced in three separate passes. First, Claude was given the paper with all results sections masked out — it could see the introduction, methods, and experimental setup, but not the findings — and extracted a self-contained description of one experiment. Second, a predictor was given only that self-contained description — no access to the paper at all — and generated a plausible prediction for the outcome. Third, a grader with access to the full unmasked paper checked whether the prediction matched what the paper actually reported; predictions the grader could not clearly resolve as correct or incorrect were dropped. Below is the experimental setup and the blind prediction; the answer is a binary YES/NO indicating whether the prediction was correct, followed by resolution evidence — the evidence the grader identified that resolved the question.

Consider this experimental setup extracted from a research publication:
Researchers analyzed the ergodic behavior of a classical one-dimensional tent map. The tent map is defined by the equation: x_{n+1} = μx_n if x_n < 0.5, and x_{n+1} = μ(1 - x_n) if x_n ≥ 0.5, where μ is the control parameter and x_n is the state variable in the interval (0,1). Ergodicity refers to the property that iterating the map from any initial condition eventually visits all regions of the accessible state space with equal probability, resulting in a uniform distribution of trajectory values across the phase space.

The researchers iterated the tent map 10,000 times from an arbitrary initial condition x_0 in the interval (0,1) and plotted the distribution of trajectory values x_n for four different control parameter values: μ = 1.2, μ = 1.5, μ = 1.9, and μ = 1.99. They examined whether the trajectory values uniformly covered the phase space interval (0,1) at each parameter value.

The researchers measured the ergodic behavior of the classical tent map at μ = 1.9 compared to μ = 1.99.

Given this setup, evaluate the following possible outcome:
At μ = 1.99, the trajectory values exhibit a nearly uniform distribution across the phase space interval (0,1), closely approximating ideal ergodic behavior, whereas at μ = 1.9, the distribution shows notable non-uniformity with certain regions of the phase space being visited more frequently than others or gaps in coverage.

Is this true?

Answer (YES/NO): YES